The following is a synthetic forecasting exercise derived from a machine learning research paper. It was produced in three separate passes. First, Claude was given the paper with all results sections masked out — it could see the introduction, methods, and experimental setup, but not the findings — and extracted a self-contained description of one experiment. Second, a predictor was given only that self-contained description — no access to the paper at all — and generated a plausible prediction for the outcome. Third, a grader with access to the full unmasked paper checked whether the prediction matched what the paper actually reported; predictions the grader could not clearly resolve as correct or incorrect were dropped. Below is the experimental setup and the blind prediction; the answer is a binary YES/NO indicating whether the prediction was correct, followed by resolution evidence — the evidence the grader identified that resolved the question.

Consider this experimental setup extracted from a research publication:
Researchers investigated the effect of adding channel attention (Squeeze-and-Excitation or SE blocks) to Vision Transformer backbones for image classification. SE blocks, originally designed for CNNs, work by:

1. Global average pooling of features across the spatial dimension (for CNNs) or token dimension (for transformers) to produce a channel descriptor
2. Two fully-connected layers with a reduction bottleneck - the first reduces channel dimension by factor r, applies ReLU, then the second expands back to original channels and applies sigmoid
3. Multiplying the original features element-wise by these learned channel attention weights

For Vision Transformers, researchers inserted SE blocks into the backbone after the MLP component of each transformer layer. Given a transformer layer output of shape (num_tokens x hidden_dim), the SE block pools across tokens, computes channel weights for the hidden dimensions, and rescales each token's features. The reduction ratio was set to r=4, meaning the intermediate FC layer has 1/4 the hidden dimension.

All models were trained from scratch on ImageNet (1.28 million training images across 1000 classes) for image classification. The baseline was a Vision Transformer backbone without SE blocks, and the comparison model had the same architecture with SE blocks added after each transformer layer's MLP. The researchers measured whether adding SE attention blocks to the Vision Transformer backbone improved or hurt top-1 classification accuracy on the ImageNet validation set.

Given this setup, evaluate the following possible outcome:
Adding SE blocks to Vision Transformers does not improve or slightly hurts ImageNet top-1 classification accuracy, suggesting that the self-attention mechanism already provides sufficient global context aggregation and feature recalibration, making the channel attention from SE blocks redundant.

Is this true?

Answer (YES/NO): NO